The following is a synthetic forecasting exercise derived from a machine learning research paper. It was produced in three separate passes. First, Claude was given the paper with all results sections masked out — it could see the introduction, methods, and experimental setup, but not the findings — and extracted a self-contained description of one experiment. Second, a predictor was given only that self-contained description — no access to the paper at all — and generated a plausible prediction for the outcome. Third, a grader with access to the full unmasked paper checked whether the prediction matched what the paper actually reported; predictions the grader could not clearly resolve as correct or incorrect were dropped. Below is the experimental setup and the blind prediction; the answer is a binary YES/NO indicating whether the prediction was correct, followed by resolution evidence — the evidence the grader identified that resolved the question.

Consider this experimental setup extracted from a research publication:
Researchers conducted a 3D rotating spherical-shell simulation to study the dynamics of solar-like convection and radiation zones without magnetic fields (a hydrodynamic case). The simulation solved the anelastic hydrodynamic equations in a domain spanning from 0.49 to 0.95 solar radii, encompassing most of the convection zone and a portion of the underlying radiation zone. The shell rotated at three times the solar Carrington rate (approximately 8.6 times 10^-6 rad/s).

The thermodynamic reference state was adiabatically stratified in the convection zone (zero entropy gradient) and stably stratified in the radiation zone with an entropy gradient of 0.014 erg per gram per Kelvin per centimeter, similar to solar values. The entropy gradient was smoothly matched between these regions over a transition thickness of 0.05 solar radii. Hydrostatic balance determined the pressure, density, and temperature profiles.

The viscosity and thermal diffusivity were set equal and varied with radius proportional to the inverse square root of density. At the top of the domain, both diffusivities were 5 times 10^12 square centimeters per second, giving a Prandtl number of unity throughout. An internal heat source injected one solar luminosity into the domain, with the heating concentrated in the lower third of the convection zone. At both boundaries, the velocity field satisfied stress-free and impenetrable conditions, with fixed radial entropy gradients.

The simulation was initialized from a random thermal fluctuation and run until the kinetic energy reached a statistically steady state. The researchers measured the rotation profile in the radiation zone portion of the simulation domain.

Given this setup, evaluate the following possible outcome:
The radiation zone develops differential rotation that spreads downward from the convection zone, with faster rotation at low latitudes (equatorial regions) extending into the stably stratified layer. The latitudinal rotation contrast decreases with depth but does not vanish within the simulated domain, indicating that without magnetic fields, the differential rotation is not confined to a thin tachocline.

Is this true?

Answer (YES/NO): YES